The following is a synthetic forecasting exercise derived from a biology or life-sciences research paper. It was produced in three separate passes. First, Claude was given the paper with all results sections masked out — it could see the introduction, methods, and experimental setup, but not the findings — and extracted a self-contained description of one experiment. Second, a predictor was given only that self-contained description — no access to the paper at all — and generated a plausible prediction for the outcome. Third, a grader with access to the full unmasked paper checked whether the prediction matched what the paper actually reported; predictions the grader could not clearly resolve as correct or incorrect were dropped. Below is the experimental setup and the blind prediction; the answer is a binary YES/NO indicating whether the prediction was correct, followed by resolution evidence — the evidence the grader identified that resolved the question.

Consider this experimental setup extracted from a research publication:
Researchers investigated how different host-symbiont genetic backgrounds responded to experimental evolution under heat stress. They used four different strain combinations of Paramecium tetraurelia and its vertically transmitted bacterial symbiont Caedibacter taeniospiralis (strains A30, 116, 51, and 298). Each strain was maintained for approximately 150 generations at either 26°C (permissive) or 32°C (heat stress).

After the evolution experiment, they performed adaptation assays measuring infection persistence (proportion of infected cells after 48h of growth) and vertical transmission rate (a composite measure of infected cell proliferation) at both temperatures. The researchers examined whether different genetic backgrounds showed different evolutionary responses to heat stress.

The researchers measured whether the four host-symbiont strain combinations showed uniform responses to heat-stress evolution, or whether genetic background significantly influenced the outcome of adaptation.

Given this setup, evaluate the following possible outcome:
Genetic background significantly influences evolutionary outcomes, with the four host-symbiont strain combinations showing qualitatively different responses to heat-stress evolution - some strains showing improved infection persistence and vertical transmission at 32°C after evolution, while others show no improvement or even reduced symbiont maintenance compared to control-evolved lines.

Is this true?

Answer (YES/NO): NO